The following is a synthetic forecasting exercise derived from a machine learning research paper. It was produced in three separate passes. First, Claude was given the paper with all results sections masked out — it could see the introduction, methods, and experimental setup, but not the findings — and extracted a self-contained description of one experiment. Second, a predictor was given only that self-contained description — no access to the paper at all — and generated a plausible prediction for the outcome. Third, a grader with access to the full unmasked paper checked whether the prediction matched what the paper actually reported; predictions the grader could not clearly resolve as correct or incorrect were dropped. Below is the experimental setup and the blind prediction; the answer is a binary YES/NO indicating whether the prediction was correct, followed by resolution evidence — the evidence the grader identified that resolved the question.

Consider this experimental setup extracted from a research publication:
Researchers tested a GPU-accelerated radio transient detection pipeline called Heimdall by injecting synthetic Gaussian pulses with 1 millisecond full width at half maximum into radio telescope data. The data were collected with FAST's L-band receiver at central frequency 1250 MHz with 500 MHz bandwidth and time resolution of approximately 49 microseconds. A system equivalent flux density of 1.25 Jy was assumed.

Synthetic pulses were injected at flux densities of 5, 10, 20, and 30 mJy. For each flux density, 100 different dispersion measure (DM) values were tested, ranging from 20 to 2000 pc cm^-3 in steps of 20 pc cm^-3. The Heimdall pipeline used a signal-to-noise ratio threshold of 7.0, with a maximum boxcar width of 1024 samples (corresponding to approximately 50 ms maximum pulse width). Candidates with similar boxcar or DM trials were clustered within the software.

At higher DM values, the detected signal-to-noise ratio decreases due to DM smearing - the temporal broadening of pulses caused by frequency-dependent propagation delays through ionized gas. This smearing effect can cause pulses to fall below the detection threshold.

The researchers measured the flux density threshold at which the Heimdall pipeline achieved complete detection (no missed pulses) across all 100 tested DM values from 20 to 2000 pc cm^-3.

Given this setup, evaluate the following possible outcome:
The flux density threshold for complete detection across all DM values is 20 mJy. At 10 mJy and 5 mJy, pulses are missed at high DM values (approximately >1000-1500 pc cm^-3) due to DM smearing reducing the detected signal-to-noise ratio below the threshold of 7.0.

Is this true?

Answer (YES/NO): NO